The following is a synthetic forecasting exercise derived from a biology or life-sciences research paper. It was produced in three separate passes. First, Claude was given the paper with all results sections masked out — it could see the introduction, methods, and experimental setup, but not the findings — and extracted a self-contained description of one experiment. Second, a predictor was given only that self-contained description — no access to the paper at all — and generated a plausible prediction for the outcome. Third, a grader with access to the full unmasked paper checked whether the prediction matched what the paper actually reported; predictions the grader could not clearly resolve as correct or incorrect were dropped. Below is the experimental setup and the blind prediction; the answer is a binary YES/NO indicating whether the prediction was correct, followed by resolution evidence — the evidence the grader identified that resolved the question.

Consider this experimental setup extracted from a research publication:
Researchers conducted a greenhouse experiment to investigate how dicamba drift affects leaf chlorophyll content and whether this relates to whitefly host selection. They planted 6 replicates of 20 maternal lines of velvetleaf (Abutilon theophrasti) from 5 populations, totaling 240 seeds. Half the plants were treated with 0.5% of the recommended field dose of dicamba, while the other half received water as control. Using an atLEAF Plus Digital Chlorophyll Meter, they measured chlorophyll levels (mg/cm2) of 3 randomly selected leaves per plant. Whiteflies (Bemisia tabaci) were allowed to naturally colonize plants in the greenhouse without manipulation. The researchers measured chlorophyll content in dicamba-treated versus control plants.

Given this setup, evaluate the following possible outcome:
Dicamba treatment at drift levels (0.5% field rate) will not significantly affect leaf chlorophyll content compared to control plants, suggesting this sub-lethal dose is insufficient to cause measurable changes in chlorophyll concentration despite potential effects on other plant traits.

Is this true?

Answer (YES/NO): NO